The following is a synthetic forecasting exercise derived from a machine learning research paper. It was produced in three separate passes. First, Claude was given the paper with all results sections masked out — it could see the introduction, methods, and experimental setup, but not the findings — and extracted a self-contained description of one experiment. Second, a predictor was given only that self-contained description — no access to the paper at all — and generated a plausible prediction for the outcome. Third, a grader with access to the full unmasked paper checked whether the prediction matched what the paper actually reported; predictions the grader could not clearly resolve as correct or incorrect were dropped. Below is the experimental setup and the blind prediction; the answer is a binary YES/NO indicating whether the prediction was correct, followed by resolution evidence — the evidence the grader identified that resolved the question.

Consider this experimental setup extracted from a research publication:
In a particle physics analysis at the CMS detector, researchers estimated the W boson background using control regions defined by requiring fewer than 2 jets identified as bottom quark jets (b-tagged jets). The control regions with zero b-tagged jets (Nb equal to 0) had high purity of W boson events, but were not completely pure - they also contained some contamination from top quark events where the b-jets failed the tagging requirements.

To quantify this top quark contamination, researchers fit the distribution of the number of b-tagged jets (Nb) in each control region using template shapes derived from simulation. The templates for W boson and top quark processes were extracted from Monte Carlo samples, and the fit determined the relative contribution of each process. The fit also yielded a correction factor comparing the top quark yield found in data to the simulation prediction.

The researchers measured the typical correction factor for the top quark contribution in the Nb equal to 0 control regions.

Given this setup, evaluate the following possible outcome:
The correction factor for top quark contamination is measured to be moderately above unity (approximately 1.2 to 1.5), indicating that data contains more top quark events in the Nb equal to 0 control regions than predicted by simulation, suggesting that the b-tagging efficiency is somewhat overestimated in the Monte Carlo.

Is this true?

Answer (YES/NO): NO